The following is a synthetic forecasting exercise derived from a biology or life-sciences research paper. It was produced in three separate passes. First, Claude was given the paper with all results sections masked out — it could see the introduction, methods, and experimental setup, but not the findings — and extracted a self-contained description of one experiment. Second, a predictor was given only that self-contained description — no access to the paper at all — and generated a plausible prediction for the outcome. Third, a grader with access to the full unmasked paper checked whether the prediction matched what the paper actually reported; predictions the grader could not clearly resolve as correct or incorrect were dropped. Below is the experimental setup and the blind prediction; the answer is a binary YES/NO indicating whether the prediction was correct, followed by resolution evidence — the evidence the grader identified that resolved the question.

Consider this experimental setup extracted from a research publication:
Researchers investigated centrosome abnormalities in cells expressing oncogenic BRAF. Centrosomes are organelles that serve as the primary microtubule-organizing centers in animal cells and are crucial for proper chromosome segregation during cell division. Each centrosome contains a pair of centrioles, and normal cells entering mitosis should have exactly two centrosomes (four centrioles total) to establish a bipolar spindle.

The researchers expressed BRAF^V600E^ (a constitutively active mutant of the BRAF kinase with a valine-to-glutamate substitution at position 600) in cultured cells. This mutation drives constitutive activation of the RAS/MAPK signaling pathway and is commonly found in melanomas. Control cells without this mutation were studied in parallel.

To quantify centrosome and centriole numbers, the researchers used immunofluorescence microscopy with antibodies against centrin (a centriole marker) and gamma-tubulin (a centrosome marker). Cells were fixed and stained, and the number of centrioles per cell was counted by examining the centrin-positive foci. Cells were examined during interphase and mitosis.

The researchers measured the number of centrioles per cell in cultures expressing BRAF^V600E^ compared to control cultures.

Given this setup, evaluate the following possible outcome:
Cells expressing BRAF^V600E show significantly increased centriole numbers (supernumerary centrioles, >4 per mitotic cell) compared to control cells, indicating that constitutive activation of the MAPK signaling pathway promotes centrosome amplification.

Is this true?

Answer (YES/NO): YES